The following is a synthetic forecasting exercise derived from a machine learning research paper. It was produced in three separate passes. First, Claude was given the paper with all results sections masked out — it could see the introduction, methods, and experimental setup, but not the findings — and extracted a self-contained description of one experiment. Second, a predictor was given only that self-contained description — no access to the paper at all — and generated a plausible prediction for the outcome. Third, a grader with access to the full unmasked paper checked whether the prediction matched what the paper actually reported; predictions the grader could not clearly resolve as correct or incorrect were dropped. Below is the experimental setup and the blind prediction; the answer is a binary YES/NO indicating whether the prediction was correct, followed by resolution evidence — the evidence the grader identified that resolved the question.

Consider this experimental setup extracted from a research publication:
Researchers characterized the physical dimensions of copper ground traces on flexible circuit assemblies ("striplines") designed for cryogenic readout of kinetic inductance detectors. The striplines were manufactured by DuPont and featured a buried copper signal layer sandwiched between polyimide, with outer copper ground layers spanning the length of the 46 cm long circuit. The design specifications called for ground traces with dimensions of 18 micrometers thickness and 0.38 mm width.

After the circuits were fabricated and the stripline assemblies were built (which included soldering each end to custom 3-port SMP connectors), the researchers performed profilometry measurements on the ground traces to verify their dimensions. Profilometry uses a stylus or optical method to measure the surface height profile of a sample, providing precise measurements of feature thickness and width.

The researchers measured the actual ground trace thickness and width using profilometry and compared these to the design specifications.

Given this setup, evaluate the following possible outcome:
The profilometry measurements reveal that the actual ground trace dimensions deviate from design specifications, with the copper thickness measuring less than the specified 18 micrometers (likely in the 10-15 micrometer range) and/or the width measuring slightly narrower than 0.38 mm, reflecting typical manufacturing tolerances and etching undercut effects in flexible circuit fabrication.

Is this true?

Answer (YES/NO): NO